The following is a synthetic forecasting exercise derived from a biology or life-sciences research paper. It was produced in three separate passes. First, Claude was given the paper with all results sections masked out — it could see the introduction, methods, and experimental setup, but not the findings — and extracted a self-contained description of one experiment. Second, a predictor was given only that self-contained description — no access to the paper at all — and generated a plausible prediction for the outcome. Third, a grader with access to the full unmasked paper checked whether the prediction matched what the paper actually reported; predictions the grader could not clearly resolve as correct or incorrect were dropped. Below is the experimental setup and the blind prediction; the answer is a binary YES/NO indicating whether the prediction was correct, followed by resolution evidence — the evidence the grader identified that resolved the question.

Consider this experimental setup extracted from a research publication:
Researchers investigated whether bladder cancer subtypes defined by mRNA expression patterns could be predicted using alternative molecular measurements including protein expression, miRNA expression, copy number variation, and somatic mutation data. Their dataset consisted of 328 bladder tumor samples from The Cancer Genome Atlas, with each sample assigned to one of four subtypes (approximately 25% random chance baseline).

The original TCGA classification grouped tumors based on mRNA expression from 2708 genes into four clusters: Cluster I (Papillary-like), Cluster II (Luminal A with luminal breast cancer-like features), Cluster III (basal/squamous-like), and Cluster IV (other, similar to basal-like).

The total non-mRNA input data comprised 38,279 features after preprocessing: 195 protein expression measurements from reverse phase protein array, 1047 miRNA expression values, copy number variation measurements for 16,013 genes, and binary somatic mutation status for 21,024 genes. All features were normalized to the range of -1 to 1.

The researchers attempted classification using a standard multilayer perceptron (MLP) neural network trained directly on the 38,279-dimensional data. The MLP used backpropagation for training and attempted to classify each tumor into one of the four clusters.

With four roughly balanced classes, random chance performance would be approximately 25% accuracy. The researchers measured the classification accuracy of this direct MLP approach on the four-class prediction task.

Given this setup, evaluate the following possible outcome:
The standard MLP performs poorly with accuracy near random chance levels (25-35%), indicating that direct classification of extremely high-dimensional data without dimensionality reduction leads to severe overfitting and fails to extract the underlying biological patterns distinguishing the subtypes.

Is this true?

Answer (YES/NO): YES